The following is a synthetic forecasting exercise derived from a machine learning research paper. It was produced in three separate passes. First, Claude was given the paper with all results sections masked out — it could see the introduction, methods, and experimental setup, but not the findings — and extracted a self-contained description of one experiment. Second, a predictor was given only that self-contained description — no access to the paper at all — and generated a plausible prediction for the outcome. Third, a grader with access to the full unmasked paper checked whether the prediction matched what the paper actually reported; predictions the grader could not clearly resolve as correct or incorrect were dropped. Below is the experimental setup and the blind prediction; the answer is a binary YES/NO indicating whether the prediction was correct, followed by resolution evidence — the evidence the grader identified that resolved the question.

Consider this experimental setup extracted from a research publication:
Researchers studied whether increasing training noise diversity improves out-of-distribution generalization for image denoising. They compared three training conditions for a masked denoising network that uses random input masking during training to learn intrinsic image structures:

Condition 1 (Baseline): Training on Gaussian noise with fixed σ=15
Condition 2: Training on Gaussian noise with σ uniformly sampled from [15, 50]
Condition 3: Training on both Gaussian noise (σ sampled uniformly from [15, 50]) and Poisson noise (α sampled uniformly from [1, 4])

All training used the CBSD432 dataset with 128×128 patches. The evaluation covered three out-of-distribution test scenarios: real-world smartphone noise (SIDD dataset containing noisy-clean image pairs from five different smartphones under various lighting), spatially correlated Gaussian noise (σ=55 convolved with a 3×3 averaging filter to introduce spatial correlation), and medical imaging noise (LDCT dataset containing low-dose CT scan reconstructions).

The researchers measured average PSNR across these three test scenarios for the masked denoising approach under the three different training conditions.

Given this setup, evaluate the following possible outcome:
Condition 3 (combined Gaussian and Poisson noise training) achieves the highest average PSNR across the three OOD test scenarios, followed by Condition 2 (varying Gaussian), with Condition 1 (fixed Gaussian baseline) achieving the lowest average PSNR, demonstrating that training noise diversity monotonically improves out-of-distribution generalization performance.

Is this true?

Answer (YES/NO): NO